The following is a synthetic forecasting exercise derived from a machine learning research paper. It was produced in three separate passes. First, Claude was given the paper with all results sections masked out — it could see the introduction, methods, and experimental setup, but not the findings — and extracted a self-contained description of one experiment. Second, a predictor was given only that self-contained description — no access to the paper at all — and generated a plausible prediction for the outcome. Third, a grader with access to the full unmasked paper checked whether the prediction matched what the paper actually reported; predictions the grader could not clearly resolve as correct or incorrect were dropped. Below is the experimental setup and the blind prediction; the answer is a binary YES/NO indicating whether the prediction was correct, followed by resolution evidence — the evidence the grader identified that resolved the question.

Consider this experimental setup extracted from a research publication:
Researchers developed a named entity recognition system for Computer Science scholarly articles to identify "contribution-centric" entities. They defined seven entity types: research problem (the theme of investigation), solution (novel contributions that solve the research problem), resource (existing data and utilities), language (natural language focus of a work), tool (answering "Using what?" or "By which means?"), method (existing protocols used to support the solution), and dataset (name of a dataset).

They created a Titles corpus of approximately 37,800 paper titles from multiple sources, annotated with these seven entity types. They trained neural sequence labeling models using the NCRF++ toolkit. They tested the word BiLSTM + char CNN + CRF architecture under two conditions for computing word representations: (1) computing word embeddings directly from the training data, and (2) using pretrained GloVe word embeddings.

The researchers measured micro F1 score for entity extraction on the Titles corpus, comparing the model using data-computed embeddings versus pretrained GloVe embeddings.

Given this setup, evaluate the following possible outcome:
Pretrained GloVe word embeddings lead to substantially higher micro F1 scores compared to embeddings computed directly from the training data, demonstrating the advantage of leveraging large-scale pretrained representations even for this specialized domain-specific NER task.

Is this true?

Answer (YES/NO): NO